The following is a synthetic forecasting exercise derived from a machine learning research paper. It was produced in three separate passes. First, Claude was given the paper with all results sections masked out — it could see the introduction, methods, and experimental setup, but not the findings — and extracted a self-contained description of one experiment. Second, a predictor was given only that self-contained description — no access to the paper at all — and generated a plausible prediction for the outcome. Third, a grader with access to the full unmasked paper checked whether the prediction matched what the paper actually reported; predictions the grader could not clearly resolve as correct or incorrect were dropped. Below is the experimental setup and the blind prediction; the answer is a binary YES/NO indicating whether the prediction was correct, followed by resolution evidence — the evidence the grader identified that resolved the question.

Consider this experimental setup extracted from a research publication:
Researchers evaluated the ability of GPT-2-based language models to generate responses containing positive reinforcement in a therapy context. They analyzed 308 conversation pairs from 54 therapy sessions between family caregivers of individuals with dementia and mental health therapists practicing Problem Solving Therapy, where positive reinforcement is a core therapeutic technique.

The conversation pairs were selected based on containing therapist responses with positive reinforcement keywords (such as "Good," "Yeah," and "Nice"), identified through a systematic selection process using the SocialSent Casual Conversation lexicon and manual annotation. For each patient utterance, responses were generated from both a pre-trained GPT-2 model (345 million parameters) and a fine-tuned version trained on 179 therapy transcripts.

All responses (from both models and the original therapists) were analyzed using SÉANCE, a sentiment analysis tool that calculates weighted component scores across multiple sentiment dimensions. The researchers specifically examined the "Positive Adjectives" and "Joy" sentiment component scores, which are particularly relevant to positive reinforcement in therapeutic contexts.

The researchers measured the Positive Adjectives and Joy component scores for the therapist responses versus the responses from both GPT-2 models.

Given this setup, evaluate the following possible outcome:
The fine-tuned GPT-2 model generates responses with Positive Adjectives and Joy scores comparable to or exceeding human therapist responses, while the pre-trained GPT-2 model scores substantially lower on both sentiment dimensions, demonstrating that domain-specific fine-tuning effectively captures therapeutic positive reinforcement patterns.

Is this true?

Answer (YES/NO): NO